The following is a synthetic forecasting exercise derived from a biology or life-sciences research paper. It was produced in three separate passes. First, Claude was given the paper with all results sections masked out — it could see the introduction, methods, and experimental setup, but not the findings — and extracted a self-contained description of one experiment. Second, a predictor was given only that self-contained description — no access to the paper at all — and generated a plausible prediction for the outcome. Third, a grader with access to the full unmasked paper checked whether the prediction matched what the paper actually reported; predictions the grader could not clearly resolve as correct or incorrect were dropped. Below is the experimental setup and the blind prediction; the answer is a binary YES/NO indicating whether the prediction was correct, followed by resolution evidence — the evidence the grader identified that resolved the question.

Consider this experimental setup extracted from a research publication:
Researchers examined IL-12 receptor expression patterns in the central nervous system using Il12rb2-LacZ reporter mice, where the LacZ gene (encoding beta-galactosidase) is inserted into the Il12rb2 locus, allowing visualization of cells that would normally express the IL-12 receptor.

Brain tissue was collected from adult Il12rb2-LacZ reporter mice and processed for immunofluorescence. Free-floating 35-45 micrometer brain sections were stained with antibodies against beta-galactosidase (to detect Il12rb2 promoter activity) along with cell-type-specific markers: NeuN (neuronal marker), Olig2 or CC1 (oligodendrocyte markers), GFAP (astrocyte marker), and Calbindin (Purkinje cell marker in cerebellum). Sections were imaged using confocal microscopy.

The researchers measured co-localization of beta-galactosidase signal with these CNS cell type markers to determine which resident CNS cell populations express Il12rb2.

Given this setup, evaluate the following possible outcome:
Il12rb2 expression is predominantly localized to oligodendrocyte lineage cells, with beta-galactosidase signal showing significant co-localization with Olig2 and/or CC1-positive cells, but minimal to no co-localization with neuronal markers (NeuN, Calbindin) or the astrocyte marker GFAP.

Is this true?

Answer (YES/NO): NO